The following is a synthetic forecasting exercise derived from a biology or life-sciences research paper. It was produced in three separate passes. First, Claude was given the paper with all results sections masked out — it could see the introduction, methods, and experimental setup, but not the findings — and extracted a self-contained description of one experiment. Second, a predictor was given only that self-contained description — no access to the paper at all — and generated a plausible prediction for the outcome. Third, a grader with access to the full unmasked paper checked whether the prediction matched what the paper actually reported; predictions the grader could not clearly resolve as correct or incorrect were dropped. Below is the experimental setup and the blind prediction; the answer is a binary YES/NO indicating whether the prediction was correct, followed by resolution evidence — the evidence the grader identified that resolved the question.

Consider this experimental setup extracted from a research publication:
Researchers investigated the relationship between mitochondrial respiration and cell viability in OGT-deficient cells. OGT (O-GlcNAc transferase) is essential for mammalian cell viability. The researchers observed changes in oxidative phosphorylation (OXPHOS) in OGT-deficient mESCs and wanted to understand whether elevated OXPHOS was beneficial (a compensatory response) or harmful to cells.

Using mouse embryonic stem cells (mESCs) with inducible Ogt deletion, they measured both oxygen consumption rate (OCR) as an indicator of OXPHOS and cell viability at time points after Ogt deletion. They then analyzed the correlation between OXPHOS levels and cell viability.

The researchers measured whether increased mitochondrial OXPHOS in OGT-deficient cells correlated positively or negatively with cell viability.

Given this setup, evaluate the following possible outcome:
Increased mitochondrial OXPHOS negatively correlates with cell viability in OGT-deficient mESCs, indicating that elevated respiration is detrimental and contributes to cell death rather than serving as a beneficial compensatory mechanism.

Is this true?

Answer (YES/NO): YES